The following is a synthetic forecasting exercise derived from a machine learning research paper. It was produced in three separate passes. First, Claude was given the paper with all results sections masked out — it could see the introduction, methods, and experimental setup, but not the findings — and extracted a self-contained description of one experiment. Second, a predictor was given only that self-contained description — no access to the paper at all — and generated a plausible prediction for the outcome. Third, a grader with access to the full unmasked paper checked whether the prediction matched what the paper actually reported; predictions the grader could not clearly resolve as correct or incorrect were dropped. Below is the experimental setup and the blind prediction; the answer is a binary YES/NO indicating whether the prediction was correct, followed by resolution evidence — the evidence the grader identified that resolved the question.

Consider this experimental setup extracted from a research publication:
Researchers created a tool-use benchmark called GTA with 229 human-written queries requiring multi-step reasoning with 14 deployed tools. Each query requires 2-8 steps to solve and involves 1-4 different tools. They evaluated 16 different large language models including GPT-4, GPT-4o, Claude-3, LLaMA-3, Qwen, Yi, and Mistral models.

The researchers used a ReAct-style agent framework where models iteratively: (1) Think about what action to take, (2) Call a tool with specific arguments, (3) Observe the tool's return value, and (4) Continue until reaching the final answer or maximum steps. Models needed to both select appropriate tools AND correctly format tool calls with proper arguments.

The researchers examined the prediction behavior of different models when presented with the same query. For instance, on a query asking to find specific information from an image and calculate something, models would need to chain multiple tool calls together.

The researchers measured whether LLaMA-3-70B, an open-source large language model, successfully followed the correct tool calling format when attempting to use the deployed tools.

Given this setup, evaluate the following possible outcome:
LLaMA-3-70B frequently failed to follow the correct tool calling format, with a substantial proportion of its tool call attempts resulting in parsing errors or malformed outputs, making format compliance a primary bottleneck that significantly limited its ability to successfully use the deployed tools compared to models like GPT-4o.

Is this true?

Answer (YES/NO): YES